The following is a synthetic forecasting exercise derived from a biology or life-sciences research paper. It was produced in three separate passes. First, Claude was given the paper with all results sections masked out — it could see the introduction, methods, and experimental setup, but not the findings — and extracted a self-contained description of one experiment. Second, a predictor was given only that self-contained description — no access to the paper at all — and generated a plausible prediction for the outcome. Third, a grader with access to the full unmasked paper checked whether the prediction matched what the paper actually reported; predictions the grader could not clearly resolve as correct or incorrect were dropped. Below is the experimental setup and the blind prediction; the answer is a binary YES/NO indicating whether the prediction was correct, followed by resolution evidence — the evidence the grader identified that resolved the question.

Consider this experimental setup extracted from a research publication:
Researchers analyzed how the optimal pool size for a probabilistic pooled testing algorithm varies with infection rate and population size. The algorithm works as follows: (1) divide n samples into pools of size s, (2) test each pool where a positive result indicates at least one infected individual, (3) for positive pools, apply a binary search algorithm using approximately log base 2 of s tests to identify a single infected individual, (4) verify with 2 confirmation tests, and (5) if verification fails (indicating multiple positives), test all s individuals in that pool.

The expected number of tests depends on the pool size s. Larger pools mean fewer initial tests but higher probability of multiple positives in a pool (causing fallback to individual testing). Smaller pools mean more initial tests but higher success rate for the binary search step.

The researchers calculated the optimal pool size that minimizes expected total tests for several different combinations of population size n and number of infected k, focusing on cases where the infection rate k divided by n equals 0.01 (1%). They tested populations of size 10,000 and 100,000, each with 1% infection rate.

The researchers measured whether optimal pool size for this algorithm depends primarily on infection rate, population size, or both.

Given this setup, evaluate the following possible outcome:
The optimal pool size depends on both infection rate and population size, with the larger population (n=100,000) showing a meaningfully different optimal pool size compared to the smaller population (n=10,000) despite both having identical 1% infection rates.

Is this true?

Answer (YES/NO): NO